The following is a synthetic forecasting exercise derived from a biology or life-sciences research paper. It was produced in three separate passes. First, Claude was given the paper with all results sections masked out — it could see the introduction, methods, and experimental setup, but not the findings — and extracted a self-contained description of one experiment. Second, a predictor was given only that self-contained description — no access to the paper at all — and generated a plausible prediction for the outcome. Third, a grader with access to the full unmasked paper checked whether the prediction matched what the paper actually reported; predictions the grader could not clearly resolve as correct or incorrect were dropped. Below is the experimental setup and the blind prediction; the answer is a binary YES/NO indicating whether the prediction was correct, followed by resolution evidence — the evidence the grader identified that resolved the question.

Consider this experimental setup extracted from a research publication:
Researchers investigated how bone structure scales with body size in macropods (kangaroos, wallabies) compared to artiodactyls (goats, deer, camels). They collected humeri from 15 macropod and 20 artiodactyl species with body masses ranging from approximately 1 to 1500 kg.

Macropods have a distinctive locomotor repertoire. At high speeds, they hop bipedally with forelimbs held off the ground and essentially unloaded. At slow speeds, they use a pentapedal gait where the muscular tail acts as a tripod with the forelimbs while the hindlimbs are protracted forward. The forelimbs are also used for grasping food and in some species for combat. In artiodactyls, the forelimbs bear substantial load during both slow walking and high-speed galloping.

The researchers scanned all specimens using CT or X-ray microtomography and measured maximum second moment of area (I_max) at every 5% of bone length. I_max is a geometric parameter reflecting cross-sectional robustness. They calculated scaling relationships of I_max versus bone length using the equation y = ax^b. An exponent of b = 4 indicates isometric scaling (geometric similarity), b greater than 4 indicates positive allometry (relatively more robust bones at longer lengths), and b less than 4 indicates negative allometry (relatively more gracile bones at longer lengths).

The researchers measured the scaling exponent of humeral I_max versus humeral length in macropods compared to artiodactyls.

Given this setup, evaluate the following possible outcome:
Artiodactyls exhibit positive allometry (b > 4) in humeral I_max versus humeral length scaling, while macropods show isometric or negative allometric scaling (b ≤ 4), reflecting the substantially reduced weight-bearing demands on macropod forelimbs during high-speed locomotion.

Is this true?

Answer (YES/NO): YES